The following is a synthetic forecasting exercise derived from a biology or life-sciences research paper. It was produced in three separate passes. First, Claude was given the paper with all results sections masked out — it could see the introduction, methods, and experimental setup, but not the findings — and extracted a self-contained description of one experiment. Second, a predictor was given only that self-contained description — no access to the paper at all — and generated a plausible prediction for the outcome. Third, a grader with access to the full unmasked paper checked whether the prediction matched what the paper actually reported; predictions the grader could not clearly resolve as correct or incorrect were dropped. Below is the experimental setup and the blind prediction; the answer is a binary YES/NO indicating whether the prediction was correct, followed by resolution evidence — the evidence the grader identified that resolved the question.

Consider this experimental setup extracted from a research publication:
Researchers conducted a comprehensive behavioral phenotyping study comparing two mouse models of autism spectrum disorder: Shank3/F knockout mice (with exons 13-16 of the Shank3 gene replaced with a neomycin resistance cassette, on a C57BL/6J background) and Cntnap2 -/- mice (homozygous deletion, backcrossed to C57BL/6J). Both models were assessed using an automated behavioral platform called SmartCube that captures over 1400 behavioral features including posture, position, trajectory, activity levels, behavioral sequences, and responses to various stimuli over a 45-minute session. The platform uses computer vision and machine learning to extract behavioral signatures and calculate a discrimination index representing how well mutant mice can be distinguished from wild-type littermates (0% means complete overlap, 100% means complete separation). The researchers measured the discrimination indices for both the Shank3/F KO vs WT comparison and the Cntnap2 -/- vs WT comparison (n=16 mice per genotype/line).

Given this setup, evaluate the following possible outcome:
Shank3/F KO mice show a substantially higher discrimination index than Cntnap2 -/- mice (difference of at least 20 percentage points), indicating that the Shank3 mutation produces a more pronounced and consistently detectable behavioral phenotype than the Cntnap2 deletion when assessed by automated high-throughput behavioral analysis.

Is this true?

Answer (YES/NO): NO